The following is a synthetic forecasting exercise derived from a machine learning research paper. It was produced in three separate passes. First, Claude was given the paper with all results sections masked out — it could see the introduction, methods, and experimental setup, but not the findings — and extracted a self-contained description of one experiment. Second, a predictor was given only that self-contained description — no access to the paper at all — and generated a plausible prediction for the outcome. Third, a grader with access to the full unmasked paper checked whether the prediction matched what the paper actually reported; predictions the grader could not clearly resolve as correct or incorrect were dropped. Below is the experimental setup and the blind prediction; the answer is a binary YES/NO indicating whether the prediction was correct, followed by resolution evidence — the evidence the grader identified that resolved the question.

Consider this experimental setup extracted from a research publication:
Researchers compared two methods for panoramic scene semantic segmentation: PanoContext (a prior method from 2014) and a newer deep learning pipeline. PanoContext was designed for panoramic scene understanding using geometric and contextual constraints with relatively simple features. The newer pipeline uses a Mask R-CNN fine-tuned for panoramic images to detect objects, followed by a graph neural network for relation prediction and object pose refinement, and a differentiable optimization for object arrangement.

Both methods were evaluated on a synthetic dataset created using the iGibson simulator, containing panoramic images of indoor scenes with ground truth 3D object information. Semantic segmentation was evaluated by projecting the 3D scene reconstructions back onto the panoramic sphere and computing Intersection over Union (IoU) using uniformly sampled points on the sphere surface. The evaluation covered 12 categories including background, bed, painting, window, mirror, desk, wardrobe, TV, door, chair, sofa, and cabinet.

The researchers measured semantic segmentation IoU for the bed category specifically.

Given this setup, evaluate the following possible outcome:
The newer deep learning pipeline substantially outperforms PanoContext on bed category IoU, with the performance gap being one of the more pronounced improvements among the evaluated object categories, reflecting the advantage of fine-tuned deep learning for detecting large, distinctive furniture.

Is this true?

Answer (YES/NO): NO